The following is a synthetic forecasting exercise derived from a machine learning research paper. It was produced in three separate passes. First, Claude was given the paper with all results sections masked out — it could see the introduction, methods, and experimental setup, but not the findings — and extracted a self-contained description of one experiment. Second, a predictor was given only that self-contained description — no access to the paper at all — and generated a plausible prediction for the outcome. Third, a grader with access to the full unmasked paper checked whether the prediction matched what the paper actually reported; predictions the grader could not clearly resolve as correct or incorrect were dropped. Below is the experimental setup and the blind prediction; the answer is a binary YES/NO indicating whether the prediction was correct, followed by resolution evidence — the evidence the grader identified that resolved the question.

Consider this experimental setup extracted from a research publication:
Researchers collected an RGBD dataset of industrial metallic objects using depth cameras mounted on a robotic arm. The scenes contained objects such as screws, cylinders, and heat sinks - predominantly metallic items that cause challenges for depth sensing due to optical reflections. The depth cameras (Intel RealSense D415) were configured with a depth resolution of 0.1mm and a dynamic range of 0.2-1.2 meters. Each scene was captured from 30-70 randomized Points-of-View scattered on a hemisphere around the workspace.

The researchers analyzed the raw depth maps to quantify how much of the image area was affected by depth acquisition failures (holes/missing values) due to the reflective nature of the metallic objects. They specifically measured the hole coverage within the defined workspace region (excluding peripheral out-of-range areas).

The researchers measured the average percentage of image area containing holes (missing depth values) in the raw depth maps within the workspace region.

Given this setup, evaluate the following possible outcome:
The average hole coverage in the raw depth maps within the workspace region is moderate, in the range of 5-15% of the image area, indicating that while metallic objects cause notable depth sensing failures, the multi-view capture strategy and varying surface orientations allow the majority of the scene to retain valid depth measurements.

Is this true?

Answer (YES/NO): YES